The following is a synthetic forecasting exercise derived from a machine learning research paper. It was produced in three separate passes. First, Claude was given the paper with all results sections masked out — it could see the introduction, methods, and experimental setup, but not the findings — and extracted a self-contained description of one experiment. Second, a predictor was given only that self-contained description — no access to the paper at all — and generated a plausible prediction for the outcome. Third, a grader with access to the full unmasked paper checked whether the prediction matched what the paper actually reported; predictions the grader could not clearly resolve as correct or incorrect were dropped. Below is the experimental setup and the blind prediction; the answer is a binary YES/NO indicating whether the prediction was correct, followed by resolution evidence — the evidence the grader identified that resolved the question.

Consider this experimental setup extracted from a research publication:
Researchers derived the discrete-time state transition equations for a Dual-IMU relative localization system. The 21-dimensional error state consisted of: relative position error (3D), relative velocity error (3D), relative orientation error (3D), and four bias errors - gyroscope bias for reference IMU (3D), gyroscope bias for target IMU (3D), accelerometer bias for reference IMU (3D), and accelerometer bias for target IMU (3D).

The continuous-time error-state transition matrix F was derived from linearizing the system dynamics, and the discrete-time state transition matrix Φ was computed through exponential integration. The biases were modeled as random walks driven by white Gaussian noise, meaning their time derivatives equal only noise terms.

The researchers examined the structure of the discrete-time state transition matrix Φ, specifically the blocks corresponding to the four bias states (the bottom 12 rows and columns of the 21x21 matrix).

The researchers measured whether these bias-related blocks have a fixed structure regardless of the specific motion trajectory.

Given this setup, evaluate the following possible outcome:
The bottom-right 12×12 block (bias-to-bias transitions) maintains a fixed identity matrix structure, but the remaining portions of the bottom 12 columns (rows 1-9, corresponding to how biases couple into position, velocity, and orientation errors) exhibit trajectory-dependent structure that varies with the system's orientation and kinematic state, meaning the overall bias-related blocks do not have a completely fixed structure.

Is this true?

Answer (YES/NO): YES